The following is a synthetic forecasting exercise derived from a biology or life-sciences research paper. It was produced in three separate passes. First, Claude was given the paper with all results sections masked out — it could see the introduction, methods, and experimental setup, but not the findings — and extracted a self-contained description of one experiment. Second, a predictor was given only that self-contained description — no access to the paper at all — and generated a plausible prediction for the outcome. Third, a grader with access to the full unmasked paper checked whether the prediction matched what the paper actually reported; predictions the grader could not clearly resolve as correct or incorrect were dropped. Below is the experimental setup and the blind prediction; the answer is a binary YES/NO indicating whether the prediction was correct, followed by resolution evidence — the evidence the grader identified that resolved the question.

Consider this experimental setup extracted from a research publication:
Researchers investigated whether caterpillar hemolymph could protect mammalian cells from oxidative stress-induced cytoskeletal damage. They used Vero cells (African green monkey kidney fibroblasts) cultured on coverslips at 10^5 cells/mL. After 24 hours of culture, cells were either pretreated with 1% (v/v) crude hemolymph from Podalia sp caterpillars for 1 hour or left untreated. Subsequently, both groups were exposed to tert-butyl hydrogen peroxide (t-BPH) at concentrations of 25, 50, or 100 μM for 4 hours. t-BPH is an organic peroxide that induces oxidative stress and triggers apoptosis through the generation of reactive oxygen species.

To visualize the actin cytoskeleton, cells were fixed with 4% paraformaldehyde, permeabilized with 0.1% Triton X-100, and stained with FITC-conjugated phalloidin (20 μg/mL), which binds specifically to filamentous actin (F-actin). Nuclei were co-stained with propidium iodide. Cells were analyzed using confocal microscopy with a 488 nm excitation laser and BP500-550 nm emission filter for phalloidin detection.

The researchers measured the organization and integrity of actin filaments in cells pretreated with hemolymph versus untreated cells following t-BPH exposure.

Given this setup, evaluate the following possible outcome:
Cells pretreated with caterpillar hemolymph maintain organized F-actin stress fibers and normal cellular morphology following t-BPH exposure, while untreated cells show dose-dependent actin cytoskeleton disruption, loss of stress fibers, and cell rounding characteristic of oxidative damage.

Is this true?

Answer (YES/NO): YES